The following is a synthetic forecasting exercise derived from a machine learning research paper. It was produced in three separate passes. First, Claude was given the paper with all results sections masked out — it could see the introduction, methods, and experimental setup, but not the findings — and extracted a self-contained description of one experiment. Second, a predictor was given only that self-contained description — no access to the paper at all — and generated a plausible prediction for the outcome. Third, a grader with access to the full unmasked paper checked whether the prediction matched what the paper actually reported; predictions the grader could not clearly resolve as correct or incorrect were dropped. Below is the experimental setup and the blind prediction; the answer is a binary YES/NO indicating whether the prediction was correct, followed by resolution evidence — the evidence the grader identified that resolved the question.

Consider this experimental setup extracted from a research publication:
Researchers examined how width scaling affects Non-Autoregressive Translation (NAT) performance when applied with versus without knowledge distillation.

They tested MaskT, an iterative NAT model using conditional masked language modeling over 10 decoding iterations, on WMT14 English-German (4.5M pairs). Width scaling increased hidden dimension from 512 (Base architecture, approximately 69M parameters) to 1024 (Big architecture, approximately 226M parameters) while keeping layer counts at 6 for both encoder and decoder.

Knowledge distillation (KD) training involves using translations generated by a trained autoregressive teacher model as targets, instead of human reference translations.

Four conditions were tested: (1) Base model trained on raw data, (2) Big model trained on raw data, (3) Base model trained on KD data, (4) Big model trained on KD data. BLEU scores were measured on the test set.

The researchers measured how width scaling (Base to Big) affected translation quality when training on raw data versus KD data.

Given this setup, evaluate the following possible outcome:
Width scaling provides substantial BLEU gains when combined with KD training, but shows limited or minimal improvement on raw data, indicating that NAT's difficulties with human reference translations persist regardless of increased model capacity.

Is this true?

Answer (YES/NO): NO